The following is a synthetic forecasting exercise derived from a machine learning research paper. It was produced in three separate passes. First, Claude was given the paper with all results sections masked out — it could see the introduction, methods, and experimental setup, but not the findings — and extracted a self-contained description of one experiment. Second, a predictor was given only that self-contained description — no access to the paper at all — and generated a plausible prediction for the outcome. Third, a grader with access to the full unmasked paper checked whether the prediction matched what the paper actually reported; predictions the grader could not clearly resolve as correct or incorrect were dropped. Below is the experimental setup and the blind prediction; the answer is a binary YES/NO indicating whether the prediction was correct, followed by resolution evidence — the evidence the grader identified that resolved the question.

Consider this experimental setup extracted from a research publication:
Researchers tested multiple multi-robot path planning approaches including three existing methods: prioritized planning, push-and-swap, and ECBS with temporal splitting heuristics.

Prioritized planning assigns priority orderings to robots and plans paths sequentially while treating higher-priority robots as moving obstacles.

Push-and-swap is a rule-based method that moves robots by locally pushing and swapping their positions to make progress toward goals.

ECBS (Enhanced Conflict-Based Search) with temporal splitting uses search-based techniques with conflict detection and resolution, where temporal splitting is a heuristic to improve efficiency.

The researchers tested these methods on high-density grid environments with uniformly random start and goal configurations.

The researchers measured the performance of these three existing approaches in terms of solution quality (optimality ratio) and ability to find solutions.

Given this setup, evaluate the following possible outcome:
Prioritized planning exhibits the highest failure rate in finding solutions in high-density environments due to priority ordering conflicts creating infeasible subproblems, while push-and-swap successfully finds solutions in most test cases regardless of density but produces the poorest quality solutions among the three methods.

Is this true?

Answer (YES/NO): NO